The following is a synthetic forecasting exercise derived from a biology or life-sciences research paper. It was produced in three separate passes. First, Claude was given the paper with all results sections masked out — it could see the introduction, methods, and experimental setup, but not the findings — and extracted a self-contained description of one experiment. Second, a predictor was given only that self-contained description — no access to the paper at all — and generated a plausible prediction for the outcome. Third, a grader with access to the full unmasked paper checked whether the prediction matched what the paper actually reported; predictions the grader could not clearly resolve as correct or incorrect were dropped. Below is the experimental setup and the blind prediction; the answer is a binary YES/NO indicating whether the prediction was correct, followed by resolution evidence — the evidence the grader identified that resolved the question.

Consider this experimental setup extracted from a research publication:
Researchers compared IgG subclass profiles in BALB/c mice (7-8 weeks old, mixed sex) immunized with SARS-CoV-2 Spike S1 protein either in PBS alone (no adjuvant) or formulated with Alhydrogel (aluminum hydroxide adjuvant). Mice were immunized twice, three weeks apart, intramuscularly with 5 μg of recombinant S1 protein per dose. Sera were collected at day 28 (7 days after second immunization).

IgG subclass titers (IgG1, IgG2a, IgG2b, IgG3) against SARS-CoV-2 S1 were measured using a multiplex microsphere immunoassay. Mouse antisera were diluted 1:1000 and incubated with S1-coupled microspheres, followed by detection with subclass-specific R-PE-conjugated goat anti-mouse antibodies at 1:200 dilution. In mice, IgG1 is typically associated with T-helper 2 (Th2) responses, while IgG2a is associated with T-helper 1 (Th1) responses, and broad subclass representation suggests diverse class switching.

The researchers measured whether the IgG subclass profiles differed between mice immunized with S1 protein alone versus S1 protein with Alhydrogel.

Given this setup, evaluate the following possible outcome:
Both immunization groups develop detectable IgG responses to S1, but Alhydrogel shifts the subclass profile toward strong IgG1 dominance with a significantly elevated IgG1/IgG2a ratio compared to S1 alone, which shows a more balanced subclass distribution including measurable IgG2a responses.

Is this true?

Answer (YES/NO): NO